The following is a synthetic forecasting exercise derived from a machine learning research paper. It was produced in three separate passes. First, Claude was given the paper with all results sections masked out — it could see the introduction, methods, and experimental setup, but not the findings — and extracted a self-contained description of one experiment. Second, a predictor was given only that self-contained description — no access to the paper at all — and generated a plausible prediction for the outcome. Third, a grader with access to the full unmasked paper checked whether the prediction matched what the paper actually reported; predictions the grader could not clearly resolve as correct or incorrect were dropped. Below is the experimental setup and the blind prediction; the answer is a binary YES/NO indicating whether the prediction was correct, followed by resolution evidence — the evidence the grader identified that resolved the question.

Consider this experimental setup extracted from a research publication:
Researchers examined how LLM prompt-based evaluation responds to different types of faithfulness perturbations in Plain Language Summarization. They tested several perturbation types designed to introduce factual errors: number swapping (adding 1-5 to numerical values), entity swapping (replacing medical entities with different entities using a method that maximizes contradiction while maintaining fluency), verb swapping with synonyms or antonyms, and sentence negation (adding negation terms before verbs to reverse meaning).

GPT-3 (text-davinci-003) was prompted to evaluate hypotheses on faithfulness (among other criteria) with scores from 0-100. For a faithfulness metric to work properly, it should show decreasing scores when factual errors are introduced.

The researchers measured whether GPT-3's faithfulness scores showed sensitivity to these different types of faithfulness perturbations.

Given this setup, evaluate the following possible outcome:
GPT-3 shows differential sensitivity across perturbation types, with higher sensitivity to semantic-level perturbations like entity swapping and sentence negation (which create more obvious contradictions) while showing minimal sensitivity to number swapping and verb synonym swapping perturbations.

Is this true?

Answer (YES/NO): NO